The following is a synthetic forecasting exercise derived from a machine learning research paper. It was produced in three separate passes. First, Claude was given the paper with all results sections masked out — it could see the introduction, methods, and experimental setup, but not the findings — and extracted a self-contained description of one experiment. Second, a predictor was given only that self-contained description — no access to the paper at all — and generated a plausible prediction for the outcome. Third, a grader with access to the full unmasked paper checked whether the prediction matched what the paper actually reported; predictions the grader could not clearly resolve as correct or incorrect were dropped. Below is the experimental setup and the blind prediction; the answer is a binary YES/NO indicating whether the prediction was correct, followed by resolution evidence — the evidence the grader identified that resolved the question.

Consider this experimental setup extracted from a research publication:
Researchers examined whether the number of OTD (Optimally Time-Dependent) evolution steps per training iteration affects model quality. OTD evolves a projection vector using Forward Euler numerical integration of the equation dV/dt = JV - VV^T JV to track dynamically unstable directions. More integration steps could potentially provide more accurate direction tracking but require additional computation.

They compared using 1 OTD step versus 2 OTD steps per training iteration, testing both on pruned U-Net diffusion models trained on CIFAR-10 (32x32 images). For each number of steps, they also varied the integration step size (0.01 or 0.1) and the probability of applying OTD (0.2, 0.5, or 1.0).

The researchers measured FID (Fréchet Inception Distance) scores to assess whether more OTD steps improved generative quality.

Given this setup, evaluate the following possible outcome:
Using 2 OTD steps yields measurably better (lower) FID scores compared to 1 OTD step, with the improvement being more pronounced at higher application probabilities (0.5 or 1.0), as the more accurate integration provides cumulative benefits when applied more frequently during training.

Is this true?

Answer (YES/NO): NO